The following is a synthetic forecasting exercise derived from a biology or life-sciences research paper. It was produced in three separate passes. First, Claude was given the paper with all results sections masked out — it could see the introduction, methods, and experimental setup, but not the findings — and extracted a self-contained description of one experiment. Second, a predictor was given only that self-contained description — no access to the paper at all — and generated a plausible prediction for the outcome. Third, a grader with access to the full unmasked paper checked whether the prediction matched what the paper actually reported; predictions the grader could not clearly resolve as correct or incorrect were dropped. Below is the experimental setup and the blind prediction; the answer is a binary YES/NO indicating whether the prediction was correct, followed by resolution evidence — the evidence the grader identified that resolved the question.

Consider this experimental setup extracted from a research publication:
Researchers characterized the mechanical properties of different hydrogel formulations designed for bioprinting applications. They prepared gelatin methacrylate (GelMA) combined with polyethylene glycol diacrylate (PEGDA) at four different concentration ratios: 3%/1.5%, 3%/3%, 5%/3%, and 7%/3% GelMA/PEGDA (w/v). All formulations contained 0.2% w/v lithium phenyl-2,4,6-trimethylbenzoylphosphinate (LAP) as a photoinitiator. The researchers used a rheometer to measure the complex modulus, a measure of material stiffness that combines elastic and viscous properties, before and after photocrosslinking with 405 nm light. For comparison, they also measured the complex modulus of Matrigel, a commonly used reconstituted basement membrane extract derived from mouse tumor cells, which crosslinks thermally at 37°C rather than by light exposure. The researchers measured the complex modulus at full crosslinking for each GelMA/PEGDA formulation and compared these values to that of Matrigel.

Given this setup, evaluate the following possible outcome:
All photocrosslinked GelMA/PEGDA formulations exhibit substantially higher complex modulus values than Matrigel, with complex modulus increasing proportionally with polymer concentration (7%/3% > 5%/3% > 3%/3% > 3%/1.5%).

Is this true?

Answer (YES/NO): NO